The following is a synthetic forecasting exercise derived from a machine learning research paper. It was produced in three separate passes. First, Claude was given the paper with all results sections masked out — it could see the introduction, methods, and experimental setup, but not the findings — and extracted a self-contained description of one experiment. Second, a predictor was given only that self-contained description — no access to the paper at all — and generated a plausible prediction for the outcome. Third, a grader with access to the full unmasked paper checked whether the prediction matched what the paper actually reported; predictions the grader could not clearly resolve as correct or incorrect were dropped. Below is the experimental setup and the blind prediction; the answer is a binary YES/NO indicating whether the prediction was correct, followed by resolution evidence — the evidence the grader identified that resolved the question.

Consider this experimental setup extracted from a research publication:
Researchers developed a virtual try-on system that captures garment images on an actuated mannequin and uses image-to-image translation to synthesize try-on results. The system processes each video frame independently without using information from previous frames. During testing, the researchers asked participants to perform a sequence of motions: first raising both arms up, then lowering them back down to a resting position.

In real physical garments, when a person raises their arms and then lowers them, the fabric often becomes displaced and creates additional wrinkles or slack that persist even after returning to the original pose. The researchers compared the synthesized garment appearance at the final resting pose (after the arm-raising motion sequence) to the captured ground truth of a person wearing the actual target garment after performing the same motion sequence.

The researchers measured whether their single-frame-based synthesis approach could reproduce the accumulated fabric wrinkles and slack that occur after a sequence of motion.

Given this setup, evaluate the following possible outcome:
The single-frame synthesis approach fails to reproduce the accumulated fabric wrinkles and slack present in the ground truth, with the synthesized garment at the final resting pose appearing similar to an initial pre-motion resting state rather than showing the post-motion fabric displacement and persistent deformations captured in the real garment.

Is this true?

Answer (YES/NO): YES